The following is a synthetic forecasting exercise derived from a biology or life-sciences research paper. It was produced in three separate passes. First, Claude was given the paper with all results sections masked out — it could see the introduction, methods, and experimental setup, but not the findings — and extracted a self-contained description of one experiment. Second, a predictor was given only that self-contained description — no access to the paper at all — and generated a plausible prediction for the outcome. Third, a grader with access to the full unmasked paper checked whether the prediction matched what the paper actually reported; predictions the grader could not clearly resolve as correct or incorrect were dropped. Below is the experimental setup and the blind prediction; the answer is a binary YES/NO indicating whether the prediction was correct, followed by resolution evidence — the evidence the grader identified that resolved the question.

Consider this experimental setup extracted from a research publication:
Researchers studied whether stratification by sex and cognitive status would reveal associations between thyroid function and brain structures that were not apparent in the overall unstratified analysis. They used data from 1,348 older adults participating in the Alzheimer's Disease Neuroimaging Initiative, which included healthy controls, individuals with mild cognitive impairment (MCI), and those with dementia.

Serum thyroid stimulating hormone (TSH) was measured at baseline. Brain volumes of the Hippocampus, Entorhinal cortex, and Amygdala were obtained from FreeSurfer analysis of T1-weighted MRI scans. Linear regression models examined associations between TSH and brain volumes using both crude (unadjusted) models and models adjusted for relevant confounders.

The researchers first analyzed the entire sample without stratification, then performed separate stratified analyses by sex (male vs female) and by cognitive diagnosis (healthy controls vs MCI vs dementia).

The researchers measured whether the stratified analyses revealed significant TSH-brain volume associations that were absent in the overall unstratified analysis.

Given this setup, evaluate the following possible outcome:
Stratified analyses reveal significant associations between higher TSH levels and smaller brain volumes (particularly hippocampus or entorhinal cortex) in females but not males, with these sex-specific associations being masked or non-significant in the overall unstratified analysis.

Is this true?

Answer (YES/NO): NO